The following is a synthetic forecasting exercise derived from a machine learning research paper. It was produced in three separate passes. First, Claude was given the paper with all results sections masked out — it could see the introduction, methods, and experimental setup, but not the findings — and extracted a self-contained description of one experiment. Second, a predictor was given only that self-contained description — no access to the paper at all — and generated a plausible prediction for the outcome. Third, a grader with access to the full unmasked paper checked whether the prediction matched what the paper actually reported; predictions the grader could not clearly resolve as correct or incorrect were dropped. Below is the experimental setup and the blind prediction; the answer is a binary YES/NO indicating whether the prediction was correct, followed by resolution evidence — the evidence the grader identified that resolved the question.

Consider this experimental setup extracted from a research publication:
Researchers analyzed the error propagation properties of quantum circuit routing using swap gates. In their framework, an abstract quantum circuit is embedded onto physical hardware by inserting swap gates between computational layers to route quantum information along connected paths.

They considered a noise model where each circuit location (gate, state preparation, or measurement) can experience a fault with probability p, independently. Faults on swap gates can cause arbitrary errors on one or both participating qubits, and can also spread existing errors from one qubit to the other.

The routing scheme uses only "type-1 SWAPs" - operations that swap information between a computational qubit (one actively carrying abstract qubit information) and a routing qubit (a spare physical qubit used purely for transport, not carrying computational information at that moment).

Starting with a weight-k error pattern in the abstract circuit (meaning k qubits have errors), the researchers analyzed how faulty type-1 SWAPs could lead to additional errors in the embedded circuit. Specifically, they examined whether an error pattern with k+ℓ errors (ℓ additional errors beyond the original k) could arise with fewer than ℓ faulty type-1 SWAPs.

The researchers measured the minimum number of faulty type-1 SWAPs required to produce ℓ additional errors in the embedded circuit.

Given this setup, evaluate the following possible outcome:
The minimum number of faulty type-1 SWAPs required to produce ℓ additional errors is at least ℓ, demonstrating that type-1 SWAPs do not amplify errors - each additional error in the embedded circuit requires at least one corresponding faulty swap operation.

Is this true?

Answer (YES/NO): YES